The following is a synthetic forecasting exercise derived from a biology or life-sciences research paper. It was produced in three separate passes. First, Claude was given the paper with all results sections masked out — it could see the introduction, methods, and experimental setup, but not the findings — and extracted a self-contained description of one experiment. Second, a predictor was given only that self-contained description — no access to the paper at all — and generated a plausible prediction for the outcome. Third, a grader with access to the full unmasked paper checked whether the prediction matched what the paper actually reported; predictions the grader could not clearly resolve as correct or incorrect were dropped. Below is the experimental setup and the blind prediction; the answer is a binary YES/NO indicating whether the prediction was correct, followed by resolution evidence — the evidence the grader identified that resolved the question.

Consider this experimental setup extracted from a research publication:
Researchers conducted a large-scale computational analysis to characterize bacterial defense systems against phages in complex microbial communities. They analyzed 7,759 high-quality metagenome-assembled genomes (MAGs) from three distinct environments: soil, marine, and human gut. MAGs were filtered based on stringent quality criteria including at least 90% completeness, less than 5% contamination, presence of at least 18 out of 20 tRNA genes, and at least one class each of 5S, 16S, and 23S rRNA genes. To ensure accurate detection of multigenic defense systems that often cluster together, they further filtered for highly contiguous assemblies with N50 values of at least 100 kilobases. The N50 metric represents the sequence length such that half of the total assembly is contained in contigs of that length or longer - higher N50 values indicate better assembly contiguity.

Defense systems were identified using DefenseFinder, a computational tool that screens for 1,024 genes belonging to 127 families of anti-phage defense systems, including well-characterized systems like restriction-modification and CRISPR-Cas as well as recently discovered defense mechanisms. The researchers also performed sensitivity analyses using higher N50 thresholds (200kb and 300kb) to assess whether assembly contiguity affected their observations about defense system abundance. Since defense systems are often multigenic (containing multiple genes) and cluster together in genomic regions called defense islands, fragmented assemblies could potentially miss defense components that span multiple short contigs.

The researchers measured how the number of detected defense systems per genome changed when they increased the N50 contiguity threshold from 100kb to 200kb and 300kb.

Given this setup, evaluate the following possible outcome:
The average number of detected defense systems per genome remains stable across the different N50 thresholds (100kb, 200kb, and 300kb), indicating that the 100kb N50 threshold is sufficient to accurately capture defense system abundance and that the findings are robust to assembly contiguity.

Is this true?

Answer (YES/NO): YES